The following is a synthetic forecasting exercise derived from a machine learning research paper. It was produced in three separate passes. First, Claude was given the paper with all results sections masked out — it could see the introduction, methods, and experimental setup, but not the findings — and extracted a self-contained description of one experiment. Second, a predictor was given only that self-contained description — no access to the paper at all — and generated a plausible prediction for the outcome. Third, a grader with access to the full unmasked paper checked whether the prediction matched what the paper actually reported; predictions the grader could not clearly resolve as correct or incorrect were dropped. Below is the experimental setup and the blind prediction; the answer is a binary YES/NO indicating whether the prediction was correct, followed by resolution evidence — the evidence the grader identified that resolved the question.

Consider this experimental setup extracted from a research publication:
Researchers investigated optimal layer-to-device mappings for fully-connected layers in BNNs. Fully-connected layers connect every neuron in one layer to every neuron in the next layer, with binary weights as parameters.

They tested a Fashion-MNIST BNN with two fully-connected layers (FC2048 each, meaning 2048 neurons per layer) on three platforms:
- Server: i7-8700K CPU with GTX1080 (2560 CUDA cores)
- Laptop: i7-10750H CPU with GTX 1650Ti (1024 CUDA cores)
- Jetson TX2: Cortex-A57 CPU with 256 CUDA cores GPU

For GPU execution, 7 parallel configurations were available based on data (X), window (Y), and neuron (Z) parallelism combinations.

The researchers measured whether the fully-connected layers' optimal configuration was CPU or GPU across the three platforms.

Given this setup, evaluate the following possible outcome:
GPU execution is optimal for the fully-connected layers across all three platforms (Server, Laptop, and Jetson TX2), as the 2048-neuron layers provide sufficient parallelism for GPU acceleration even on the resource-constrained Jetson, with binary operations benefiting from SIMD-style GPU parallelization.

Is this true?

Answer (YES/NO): NO